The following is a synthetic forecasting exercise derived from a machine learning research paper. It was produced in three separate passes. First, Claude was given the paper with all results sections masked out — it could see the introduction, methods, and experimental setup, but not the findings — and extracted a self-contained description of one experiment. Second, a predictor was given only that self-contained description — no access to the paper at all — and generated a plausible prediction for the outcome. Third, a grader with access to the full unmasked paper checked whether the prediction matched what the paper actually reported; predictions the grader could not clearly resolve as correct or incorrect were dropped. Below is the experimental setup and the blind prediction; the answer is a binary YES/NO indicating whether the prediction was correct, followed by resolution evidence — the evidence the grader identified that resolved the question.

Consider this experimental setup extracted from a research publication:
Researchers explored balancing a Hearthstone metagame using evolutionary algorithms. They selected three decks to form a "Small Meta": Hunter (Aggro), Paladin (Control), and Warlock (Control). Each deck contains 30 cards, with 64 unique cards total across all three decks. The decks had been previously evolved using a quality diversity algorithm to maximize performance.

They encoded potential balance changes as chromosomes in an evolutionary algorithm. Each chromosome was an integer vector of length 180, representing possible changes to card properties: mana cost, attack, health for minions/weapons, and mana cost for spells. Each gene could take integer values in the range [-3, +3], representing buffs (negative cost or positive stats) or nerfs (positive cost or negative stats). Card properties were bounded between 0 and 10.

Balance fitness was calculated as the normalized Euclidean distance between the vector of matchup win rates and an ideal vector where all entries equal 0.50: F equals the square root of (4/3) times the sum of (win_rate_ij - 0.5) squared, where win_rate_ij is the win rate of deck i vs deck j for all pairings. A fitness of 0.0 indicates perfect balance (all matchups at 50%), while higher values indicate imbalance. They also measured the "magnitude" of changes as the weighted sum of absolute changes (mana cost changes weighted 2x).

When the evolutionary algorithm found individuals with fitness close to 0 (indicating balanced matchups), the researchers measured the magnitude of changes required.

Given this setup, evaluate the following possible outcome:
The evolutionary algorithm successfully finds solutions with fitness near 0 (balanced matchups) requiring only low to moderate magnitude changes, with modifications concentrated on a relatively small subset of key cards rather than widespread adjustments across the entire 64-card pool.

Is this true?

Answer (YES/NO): NO